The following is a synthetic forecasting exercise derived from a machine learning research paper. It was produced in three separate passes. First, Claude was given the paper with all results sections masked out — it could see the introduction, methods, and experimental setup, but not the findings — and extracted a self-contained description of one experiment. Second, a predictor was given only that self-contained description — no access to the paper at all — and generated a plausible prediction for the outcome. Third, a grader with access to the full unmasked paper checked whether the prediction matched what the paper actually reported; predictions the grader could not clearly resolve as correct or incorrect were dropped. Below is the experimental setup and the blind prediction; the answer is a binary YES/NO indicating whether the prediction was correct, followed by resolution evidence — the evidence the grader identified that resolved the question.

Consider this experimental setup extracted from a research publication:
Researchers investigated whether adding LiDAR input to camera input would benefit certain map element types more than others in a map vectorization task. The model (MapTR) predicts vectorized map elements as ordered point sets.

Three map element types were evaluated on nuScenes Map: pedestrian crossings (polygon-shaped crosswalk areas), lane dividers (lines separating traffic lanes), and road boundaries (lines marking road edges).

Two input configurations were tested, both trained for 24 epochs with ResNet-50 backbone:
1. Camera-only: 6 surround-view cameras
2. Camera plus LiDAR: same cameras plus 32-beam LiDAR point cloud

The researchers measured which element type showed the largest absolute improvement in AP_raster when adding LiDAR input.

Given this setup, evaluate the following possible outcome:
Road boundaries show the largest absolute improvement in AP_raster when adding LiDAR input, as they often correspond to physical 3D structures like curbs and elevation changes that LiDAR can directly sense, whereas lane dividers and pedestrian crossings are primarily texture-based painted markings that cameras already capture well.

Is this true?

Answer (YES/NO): YES